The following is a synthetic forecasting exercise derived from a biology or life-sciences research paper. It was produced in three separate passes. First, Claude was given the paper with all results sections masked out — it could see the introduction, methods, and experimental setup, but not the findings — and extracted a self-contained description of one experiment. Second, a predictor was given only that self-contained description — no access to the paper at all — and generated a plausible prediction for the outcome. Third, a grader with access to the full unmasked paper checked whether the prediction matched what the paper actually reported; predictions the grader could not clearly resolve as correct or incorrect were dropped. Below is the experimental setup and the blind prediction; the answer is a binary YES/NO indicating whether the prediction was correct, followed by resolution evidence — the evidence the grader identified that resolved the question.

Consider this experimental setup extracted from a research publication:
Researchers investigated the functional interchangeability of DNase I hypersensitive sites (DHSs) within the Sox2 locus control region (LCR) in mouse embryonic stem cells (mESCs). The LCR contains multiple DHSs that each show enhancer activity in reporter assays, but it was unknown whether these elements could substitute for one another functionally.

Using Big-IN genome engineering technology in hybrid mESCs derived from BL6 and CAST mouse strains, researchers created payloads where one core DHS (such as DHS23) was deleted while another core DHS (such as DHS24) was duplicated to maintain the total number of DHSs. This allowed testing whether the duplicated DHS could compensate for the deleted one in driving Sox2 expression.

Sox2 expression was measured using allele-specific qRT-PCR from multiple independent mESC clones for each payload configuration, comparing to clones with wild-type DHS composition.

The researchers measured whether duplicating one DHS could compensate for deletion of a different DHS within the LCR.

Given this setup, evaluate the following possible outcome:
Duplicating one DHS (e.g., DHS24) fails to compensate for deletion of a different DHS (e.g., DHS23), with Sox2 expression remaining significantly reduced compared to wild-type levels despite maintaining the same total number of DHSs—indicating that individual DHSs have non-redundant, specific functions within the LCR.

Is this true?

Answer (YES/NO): NO